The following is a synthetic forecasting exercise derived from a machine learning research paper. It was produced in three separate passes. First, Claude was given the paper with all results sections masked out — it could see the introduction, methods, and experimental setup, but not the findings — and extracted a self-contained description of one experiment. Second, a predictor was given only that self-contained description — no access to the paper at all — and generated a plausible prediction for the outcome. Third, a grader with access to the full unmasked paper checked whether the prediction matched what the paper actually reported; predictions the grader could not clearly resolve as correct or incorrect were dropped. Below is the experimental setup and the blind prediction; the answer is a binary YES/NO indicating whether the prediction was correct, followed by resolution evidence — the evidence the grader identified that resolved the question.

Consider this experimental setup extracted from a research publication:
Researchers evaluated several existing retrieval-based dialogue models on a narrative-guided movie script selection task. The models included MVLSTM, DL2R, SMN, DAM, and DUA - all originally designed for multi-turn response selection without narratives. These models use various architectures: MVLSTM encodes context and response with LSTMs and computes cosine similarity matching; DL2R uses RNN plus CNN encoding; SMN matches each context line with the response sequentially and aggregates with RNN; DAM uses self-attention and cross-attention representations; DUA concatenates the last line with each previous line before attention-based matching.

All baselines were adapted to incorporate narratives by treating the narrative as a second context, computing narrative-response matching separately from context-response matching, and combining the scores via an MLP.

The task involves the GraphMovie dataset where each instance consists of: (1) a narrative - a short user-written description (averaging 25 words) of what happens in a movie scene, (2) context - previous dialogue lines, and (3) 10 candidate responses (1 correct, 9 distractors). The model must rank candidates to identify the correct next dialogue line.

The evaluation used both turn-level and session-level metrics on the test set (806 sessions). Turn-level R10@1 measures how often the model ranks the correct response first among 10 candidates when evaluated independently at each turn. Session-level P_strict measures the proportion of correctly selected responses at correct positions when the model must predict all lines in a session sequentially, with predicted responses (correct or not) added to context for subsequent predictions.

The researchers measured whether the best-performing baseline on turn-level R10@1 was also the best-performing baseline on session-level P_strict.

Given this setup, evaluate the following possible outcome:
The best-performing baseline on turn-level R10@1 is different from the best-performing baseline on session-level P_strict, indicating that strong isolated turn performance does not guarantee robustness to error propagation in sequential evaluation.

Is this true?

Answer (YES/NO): YES